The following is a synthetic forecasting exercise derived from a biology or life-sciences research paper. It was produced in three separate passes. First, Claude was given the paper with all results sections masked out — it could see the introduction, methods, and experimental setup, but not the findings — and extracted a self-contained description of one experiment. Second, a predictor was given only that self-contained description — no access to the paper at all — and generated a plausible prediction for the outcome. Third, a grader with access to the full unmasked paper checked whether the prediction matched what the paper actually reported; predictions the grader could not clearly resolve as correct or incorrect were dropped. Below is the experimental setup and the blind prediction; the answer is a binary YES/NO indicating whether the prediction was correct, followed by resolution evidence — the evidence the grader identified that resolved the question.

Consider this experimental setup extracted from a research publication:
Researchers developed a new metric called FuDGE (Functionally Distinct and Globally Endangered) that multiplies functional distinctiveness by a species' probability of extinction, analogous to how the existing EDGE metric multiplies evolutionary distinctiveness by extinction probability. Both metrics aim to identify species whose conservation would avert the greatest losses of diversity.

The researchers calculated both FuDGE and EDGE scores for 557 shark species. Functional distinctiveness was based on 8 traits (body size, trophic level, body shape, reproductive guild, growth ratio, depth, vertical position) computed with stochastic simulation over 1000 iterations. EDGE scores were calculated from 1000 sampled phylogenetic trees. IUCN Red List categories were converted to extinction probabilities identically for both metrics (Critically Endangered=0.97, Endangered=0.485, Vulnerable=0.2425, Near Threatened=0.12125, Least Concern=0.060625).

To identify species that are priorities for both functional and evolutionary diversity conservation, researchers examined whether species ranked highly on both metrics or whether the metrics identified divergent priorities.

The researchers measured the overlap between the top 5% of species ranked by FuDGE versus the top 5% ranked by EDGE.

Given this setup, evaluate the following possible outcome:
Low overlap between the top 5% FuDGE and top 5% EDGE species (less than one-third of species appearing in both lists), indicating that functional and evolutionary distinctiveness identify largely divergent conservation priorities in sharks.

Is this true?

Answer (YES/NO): NO